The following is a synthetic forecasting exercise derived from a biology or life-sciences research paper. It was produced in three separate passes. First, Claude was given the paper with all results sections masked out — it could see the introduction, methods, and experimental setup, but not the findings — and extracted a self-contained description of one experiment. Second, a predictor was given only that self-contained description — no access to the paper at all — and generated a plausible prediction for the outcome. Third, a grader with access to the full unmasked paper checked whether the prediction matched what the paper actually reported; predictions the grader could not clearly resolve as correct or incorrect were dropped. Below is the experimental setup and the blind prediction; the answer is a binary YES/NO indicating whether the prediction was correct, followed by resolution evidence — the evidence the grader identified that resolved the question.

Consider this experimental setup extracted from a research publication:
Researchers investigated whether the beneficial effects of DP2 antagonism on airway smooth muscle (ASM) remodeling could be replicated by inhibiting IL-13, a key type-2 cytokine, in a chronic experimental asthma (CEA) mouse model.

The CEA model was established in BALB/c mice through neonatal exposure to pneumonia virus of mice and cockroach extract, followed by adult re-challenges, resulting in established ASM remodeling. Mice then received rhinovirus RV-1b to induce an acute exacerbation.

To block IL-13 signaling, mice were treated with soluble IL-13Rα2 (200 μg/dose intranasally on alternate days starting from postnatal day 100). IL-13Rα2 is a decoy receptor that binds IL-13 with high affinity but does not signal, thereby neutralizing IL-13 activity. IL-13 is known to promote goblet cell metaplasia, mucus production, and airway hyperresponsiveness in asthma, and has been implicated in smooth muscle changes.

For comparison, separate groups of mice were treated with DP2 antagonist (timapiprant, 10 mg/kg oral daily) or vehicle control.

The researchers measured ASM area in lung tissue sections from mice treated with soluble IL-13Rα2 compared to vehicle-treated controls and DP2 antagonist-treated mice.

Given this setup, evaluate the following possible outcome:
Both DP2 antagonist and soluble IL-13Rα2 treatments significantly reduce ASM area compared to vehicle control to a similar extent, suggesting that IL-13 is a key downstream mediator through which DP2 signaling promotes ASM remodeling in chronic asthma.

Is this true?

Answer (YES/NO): NO